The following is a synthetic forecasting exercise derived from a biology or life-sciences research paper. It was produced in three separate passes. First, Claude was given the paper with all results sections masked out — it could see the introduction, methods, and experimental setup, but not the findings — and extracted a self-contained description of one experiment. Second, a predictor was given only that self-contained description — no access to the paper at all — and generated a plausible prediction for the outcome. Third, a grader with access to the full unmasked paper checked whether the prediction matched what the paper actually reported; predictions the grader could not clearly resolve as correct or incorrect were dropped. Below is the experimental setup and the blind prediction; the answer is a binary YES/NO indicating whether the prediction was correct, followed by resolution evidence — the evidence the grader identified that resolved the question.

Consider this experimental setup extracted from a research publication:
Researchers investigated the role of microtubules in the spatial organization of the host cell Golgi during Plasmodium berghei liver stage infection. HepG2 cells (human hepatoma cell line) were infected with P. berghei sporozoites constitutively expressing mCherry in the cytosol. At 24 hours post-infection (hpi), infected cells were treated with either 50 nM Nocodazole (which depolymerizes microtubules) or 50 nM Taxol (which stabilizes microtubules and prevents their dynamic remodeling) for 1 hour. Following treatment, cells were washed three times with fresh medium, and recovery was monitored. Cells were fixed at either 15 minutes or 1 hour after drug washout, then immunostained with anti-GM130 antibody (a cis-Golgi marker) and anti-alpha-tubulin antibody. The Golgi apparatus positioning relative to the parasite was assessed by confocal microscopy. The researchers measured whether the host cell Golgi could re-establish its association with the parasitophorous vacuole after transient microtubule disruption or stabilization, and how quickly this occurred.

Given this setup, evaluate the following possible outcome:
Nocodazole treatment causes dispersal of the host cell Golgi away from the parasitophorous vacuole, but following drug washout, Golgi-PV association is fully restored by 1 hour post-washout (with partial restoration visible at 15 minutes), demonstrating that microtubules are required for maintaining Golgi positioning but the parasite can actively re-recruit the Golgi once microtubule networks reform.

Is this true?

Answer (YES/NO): NO